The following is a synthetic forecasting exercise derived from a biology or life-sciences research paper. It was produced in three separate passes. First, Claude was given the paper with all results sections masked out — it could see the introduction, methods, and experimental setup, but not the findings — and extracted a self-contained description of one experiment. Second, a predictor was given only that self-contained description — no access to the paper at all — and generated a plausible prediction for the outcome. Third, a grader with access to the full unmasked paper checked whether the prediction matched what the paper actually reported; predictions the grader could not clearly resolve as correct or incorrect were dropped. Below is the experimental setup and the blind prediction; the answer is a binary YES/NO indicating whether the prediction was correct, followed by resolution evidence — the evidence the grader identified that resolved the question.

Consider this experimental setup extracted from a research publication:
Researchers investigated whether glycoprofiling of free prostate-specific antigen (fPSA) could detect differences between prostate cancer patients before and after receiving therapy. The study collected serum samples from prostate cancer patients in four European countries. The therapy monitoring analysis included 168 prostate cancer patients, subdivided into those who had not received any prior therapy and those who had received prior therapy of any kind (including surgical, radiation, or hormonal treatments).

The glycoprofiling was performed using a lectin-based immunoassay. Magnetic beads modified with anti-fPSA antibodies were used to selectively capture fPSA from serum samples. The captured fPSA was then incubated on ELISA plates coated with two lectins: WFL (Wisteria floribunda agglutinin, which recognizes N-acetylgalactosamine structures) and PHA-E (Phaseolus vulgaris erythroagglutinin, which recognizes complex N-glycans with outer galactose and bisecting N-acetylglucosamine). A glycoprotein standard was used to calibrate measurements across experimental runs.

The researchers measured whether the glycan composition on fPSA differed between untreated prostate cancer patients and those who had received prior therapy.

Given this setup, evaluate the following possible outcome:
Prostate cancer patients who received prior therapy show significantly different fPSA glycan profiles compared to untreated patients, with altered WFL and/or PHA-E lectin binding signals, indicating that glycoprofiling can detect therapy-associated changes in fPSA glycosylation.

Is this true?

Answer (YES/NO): YES